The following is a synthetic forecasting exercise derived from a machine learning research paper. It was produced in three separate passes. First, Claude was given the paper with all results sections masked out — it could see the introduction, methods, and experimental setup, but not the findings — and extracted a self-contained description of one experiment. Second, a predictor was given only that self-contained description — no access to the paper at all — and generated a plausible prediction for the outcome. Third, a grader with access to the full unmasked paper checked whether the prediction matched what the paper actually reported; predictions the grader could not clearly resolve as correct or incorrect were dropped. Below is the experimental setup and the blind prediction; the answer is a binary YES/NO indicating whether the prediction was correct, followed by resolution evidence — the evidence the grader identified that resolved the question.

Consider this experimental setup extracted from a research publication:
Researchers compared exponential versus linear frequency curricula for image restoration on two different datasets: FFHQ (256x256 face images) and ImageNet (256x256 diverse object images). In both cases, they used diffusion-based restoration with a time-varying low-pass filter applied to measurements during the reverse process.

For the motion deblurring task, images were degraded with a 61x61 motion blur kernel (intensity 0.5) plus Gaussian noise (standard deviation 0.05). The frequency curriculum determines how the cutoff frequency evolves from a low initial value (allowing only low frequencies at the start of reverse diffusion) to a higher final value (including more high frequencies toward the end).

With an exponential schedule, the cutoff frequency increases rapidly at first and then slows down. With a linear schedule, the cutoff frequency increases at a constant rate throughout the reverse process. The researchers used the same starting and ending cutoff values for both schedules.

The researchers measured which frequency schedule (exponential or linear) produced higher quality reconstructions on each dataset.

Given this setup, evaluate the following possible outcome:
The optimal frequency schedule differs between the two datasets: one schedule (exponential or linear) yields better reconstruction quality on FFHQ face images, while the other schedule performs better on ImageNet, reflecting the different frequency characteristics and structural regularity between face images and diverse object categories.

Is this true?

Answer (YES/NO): YES